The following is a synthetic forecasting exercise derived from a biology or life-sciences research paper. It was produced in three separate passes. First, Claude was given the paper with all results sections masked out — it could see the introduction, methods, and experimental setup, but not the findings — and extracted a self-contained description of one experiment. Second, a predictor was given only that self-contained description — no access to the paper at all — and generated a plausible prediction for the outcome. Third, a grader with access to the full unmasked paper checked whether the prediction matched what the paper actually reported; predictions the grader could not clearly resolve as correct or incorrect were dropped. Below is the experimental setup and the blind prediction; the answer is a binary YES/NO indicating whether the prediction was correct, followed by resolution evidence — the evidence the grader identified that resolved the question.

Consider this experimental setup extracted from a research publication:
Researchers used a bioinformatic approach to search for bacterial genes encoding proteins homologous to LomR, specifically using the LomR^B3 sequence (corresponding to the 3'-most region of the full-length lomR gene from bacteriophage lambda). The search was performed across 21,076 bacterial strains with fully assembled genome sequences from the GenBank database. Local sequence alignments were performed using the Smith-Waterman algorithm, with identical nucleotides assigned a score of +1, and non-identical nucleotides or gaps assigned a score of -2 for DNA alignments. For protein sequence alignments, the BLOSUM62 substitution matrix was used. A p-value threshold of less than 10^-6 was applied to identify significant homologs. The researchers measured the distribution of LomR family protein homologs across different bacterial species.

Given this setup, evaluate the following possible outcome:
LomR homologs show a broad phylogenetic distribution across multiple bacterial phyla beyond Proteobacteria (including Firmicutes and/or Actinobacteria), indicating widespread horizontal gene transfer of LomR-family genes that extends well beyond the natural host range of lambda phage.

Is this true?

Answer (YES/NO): NO